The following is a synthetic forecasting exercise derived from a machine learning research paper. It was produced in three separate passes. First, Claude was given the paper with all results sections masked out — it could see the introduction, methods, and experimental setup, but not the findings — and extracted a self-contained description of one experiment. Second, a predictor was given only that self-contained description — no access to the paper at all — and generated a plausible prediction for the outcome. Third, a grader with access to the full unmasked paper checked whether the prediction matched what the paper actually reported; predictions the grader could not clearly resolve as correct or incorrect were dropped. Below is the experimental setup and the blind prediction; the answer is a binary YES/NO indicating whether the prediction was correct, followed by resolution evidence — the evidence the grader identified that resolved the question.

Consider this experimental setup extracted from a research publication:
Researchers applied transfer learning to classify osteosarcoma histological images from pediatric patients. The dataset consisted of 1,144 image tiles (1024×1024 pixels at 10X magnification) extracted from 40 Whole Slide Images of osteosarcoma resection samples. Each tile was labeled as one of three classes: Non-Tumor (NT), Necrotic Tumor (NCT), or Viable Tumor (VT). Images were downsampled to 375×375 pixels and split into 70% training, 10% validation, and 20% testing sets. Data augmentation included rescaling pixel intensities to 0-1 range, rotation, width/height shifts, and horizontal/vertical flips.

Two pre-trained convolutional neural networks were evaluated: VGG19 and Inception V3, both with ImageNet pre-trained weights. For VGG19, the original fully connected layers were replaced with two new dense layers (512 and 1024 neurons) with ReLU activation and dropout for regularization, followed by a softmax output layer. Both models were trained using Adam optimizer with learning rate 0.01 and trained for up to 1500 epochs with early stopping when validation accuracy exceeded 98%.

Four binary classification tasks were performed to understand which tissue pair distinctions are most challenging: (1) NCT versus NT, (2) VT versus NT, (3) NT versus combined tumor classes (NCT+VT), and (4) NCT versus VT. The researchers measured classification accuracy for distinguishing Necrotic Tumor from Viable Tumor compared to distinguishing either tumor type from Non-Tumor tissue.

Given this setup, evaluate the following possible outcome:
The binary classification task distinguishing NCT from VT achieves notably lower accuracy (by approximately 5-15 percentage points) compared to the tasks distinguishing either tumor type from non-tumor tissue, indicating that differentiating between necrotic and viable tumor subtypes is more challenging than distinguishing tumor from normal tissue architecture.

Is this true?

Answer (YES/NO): NO